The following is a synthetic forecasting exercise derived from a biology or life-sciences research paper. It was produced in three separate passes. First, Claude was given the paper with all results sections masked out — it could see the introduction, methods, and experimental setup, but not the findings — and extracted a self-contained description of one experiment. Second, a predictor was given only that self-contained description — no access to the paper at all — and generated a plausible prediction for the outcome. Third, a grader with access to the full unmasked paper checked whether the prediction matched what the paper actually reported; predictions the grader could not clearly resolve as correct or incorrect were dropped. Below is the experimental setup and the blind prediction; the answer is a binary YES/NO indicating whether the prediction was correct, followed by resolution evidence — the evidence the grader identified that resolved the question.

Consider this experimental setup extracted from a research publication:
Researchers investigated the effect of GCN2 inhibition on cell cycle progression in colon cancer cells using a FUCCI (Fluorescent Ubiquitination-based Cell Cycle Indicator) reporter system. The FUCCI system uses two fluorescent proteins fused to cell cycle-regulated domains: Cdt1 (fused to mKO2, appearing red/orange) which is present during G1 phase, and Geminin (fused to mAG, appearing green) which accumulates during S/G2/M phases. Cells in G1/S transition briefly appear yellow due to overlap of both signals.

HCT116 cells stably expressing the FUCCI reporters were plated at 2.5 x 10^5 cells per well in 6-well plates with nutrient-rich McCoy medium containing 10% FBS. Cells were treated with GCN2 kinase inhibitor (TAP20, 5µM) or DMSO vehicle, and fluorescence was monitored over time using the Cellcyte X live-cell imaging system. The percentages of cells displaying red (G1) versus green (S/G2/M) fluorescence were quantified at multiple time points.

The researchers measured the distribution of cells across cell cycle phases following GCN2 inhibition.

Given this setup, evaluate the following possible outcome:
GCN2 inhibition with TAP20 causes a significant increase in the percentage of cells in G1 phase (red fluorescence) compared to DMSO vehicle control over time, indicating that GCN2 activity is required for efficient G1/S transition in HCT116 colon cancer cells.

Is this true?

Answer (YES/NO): NO